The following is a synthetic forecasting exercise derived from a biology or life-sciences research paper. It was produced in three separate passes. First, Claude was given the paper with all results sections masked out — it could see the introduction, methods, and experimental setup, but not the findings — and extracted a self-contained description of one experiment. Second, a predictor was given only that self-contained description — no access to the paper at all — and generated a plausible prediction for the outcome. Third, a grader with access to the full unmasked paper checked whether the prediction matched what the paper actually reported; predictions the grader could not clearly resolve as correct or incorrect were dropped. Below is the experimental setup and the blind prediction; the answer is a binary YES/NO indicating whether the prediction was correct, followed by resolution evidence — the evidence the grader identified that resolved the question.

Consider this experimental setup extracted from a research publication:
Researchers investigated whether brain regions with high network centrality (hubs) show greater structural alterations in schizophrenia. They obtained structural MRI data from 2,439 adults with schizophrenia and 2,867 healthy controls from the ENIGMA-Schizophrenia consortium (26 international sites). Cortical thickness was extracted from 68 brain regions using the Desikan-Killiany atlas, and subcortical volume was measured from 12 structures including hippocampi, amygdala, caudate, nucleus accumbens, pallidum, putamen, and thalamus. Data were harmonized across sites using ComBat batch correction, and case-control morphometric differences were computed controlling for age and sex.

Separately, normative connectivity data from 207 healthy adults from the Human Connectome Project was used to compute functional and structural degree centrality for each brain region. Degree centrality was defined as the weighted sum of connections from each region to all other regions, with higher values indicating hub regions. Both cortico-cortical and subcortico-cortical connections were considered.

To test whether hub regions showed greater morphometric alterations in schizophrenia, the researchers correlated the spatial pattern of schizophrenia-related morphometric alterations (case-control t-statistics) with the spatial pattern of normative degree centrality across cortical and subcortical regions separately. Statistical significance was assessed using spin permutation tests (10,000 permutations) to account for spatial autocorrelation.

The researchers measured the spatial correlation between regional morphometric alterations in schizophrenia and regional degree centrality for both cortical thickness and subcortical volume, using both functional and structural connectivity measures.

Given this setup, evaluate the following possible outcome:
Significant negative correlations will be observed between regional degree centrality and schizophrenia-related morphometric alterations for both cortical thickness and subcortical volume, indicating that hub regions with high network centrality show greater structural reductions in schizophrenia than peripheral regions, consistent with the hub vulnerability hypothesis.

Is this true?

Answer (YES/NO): NO